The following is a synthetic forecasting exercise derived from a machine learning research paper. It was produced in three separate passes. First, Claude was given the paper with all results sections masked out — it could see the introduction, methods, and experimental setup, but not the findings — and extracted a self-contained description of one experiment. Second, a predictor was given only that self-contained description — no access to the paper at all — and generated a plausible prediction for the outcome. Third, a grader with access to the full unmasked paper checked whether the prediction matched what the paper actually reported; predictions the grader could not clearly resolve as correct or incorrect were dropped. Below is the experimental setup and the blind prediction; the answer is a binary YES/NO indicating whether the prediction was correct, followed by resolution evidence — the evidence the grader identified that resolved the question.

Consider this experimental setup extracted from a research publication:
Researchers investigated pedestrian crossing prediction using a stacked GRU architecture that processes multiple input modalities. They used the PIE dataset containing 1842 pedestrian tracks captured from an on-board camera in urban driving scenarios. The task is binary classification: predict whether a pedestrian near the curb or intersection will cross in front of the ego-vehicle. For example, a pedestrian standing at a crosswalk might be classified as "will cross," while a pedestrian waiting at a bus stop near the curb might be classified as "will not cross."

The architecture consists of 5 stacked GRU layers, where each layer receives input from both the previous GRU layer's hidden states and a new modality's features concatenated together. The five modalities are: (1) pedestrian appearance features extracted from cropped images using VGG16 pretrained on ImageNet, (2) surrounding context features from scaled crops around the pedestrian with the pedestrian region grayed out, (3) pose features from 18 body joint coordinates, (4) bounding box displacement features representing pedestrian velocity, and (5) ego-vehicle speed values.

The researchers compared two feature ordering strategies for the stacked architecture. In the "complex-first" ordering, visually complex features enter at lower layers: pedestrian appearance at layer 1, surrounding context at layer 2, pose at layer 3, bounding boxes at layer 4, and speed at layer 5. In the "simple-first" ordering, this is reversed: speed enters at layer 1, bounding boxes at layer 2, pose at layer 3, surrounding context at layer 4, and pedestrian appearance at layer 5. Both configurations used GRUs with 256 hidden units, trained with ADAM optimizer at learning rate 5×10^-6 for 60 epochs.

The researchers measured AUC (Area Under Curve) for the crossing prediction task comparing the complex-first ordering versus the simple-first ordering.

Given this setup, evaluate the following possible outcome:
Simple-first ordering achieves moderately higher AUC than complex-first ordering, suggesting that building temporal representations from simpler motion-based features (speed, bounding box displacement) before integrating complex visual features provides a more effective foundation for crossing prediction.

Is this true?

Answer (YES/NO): NO